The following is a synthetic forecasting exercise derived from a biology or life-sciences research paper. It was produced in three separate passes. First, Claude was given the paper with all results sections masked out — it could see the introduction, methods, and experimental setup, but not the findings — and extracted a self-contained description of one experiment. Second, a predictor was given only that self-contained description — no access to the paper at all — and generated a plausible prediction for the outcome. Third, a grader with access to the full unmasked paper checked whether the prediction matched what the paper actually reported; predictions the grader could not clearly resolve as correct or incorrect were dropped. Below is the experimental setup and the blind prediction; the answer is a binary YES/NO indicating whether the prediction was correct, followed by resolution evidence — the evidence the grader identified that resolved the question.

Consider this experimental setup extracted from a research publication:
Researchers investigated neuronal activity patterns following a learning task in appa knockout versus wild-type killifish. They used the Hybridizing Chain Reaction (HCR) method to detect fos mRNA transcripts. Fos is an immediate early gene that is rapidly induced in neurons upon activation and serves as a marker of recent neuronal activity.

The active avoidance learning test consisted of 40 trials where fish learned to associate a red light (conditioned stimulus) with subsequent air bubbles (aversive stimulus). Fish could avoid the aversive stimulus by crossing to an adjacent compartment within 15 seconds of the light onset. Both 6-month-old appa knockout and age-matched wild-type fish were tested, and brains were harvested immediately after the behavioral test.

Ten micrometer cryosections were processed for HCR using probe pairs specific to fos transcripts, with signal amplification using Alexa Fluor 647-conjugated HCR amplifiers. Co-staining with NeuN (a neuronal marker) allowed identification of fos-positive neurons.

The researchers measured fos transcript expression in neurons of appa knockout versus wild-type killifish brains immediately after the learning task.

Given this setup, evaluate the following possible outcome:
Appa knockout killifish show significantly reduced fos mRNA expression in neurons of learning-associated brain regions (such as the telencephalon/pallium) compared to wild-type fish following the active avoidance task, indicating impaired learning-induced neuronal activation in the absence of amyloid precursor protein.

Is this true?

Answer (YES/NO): NO